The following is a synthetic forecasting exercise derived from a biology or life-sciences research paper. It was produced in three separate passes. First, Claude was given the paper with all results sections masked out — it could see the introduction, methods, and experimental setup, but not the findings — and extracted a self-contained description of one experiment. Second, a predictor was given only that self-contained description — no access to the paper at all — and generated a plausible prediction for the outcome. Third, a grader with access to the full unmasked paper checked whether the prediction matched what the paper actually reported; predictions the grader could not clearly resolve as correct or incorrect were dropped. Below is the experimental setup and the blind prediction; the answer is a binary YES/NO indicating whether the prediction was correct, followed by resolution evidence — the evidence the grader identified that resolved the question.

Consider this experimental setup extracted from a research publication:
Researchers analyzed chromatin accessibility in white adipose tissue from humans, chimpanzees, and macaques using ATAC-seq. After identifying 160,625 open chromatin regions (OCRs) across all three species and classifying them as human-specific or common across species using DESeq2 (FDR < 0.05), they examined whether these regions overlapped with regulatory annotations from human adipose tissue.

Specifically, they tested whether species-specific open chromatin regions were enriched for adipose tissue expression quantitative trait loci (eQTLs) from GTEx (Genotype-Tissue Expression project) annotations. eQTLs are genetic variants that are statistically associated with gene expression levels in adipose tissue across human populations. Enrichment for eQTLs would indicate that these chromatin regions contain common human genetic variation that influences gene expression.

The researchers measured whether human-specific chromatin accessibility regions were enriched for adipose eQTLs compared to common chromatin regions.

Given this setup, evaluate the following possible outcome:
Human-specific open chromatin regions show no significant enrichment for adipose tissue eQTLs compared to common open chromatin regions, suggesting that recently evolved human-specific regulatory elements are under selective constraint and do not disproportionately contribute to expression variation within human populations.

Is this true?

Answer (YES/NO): NO